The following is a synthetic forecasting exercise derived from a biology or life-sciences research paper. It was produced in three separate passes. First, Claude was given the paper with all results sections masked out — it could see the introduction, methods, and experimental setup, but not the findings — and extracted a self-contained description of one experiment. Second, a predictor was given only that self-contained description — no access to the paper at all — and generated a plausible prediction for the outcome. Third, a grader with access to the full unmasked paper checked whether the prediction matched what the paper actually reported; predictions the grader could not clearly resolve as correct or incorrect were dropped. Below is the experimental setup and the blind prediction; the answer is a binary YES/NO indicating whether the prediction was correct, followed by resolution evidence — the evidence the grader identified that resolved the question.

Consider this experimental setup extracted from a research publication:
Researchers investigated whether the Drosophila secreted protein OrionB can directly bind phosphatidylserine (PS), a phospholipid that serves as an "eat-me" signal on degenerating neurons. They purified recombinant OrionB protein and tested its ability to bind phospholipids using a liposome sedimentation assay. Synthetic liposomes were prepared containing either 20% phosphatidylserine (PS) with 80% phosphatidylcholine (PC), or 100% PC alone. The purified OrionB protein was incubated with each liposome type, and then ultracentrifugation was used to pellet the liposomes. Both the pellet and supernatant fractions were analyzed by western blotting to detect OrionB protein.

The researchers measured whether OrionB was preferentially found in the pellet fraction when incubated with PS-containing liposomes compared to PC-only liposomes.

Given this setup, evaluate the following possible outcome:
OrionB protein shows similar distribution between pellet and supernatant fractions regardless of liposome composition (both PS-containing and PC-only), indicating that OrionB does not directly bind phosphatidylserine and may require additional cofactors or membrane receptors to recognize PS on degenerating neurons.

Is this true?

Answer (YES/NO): NO